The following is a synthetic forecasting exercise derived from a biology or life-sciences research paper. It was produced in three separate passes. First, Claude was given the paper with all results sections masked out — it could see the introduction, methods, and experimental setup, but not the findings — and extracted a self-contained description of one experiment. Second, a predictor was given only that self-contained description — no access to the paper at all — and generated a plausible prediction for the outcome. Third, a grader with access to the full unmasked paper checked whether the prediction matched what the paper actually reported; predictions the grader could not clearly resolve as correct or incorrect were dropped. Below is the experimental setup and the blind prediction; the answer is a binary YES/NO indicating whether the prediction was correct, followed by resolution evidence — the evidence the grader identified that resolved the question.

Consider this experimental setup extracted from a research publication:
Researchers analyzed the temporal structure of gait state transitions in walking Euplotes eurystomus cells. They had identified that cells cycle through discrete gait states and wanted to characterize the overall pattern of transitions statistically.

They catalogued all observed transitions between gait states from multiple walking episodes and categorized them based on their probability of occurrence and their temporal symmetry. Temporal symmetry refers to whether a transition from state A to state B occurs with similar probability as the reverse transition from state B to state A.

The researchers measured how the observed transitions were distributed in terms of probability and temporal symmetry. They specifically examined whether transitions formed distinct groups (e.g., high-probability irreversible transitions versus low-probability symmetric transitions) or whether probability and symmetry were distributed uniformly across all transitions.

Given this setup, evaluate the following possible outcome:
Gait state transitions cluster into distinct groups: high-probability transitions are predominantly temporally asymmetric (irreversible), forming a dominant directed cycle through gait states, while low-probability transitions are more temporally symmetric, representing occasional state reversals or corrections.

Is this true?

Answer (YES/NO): YES